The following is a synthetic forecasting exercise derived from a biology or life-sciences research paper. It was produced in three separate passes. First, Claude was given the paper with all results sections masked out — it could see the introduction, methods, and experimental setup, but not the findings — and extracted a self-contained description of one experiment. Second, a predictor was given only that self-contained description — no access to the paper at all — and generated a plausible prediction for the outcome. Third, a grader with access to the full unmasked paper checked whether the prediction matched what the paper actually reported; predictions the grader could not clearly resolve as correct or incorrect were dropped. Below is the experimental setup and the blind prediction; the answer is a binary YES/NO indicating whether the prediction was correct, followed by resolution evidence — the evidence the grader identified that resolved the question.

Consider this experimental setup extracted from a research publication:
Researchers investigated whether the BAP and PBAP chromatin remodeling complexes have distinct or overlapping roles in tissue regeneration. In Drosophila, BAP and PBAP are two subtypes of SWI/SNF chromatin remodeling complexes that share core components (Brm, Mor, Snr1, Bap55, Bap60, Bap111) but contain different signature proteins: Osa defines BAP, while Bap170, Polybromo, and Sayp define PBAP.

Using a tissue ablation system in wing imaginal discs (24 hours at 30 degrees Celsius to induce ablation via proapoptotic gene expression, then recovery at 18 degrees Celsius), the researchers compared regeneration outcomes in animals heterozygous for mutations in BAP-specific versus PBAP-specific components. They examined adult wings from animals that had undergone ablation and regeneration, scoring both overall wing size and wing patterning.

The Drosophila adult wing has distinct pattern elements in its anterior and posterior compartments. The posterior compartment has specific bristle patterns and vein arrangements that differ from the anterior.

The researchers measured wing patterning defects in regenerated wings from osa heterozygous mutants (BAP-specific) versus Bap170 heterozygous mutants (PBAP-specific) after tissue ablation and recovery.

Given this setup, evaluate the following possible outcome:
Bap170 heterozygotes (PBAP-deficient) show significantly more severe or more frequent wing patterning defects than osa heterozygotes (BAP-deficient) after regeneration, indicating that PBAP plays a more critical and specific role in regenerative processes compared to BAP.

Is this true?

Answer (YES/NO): NO